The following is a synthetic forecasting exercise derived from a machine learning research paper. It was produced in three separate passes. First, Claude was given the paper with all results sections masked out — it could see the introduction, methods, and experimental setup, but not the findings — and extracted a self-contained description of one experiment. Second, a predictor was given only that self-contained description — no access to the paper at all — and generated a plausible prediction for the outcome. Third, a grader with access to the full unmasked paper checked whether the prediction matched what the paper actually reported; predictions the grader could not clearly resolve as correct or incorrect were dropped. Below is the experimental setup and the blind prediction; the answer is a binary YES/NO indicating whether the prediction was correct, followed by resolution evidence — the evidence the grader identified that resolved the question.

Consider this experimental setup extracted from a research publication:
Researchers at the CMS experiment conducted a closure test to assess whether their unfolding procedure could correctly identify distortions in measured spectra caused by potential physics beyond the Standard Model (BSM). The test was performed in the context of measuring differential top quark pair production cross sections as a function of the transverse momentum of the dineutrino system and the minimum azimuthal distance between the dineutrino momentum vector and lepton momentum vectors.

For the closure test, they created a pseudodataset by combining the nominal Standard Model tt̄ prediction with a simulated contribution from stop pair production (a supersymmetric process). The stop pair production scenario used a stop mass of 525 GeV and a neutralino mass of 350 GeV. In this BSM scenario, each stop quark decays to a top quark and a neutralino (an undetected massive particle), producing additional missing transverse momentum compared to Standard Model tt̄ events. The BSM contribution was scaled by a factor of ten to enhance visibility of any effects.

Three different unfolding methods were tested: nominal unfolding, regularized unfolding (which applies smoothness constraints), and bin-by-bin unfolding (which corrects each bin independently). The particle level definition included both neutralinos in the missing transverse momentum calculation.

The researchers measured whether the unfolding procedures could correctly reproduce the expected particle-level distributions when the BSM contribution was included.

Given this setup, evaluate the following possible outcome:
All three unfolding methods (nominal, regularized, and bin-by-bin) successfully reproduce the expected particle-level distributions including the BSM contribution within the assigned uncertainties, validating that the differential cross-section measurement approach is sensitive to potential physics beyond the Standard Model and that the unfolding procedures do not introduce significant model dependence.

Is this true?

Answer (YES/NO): YES